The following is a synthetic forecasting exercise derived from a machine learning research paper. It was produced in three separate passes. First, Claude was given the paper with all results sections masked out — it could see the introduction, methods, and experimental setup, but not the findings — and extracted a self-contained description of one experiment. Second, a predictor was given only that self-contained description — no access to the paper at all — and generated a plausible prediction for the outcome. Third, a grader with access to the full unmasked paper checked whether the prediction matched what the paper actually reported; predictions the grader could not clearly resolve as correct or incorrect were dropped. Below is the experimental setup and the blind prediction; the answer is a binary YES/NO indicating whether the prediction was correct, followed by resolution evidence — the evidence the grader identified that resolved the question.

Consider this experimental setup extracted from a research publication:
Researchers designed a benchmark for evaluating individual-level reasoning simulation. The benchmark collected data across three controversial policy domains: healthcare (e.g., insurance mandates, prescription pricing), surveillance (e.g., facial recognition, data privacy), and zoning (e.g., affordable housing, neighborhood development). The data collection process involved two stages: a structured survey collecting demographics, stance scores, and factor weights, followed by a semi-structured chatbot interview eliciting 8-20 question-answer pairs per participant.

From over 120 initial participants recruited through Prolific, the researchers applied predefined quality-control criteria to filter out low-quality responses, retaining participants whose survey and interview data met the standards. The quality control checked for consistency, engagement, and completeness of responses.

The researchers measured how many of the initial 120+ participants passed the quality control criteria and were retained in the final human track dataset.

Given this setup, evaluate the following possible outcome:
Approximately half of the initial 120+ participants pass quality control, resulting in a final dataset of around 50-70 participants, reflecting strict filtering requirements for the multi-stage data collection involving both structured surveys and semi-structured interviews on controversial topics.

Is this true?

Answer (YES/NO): YES